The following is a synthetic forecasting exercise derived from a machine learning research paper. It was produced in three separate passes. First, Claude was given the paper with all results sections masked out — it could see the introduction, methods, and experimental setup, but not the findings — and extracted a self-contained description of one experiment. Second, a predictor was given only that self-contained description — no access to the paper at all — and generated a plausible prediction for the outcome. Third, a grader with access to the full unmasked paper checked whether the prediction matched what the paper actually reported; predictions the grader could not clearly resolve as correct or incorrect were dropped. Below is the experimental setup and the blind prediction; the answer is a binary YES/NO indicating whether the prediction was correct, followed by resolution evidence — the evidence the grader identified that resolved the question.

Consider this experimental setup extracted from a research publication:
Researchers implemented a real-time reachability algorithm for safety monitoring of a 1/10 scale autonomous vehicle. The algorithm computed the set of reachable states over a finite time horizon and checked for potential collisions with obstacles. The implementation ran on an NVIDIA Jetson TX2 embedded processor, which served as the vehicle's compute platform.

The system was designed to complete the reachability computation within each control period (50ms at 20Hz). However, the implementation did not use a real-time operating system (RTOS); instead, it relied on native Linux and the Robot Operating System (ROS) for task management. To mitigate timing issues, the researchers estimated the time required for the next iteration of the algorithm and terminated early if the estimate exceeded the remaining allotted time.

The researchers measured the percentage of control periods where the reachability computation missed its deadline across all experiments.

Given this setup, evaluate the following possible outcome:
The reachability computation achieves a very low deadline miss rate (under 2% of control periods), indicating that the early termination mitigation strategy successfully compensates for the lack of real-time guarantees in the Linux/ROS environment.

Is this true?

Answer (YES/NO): YES